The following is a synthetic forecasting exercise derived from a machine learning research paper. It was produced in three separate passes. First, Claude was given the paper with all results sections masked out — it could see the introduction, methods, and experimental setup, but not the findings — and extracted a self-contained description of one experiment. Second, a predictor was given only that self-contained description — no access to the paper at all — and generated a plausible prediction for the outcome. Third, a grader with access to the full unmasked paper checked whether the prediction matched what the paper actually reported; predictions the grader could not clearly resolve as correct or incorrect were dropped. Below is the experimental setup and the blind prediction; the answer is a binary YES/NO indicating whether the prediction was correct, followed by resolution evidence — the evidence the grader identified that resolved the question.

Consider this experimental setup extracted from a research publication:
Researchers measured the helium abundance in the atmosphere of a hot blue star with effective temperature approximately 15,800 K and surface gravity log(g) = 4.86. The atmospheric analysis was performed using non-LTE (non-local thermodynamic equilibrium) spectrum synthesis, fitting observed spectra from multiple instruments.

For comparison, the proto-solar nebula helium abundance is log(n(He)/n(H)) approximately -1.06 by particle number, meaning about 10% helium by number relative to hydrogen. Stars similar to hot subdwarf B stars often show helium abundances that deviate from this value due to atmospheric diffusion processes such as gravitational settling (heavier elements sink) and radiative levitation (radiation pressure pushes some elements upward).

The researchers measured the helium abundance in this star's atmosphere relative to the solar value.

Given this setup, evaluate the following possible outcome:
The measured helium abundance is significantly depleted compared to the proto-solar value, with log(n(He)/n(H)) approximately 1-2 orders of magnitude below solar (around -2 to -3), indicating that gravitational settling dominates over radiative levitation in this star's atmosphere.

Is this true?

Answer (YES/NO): YES